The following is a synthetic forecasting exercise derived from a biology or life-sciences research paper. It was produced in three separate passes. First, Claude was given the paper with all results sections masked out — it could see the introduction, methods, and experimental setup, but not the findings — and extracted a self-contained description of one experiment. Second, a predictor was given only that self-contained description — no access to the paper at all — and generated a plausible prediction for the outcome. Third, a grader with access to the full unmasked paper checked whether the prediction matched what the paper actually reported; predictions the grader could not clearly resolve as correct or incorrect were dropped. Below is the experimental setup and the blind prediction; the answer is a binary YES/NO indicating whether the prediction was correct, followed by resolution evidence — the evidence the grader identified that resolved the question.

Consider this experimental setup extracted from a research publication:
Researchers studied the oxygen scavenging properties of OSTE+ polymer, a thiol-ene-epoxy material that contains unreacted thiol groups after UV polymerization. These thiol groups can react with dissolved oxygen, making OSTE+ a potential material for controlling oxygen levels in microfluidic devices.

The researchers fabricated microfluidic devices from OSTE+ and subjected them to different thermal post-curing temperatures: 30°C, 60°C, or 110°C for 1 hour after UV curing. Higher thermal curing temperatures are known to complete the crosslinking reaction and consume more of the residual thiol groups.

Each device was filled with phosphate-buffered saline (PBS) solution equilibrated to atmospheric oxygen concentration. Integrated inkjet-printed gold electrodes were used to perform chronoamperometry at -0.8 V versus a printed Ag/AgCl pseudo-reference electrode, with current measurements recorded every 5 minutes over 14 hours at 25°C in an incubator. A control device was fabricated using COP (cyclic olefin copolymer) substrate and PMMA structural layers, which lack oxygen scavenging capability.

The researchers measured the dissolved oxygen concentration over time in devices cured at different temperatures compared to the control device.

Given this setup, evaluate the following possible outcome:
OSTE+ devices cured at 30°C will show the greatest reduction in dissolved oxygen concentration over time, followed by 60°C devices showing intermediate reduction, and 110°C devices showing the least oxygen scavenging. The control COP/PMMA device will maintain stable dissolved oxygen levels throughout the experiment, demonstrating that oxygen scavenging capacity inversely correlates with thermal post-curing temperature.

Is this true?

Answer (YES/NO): YES